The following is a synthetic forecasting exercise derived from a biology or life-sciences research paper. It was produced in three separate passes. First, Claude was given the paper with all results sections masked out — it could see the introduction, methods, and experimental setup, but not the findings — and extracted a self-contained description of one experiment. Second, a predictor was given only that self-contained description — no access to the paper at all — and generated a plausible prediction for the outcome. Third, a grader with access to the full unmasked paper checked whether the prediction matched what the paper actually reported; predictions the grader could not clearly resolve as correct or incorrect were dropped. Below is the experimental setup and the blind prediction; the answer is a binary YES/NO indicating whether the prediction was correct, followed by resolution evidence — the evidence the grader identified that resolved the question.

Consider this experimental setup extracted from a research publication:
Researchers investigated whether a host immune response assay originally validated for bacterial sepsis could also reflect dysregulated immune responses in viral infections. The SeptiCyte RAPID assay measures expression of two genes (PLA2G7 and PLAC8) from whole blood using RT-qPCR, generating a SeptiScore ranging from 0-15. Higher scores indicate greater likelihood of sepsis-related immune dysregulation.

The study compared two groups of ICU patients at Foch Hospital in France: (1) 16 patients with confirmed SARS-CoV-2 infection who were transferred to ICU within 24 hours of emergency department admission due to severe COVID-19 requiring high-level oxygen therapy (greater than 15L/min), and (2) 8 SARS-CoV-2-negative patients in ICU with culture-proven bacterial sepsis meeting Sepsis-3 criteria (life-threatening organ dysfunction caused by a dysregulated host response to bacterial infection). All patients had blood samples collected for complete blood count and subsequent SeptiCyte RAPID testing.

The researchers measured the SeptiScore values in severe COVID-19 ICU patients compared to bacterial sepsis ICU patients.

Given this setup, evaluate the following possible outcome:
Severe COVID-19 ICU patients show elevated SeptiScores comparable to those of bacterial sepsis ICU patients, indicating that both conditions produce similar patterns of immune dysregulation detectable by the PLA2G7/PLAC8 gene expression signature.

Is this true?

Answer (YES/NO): YES